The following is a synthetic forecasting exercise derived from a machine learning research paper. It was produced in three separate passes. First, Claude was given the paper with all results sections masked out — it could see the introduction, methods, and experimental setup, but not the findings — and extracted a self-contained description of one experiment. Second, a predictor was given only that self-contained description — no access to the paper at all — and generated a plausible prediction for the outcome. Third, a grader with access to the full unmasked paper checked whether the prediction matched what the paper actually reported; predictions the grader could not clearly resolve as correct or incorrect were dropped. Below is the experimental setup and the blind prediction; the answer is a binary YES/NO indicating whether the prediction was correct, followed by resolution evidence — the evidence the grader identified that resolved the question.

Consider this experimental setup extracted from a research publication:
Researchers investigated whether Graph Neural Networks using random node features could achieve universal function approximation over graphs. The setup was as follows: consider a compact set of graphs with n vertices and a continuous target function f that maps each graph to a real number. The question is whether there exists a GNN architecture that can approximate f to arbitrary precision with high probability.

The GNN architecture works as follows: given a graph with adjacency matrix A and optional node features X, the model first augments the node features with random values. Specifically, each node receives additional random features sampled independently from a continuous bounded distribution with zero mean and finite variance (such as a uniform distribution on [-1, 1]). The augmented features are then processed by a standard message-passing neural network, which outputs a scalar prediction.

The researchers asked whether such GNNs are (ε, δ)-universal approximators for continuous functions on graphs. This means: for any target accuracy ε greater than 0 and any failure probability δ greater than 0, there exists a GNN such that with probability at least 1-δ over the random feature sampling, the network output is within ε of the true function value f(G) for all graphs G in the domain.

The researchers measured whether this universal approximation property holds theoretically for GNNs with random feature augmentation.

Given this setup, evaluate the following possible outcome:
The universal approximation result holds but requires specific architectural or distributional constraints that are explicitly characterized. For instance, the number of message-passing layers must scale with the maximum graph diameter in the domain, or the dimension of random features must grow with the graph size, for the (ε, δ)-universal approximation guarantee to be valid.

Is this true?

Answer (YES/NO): NO